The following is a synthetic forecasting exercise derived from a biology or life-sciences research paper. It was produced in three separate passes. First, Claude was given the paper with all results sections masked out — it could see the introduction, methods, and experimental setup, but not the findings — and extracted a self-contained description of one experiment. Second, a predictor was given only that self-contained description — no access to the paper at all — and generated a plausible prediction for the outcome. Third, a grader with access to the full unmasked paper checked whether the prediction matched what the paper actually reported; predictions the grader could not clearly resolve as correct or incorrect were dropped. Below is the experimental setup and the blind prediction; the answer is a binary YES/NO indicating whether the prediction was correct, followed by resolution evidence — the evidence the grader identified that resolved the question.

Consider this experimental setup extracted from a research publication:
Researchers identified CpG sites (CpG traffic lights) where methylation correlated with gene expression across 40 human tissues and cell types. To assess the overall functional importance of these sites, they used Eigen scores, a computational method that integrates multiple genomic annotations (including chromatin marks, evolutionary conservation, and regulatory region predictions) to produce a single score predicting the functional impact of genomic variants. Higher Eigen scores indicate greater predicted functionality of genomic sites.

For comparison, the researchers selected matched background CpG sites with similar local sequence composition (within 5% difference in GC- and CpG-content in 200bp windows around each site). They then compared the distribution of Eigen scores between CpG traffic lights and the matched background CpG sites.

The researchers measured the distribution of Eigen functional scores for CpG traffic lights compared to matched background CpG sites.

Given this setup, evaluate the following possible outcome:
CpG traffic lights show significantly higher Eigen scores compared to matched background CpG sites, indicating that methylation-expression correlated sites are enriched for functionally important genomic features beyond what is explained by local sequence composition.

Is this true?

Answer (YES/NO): YES